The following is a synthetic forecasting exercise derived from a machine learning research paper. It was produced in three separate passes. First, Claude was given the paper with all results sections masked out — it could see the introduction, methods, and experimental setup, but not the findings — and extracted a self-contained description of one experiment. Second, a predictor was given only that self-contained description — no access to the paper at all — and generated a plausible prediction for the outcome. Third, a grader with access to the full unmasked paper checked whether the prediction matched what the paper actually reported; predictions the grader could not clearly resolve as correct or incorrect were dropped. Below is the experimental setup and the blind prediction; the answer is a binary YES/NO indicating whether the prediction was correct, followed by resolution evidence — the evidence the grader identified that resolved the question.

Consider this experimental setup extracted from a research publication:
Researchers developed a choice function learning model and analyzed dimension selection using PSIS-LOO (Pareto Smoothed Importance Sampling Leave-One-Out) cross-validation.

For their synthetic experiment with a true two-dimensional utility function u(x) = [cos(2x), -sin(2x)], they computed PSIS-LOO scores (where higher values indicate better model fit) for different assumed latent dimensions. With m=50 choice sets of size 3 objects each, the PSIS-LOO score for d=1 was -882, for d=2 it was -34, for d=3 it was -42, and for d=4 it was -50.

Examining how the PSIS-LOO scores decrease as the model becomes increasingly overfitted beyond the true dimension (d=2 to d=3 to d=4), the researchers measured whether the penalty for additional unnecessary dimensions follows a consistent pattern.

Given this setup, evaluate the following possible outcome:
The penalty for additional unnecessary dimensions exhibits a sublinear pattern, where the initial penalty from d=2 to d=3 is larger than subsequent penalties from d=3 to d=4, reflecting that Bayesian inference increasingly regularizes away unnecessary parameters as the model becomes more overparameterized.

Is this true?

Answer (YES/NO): NO